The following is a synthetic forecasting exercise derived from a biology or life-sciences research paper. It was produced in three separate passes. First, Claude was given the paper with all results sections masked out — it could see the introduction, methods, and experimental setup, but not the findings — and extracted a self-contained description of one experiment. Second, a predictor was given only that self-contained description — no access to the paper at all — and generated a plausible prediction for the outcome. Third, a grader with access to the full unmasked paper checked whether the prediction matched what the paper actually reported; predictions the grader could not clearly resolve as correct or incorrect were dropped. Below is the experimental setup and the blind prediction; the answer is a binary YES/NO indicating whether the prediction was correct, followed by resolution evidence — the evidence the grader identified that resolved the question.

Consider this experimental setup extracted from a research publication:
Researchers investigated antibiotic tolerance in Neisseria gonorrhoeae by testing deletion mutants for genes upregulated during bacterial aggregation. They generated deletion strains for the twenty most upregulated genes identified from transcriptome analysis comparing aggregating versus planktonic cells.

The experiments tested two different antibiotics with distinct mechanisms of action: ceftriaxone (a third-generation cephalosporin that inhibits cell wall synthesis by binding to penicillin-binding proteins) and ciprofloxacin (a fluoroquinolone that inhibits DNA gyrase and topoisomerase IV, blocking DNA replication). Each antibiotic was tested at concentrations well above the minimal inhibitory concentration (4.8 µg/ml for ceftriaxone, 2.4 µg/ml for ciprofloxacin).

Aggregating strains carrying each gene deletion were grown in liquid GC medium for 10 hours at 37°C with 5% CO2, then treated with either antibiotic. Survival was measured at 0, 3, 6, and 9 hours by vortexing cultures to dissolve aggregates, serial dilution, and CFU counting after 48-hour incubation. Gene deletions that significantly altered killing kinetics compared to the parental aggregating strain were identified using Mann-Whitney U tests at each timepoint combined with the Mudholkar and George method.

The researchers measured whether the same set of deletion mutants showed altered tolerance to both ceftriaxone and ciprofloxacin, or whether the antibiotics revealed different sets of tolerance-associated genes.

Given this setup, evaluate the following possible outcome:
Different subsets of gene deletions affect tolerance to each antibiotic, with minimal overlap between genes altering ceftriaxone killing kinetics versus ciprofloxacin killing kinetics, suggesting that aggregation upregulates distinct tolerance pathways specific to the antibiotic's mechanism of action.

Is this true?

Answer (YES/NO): YES